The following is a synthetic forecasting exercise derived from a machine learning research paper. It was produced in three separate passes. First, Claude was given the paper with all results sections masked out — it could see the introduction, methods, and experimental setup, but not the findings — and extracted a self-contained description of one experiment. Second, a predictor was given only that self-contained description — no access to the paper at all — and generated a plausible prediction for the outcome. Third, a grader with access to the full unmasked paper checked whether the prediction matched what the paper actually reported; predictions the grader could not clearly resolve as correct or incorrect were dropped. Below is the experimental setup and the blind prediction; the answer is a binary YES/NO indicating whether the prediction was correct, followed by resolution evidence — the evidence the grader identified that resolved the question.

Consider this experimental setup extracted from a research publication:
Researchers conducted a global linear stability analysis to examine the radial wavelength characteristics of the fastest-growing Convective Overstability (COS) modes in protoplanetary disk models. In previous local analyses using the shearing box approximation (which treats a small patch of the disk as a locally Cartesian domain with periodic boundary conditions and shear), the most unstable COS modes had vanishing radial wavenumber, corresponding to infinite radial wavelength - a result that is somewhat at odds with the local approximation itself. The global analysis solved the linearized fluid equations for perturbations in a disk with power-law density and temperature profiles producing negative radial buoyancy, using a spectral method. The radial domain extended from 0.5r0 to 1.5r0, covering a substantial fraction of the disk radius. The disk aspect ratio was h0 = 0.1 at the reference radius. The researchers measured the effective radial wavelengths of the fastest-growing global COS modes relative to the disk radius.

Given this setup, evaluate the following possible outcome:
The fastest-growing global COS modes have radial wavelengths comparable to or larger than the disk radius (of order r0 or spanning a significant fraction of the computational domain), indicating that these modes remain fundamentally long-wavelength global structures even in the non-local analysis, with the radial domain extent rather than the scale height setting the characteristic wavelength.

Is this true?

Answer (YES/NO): YES